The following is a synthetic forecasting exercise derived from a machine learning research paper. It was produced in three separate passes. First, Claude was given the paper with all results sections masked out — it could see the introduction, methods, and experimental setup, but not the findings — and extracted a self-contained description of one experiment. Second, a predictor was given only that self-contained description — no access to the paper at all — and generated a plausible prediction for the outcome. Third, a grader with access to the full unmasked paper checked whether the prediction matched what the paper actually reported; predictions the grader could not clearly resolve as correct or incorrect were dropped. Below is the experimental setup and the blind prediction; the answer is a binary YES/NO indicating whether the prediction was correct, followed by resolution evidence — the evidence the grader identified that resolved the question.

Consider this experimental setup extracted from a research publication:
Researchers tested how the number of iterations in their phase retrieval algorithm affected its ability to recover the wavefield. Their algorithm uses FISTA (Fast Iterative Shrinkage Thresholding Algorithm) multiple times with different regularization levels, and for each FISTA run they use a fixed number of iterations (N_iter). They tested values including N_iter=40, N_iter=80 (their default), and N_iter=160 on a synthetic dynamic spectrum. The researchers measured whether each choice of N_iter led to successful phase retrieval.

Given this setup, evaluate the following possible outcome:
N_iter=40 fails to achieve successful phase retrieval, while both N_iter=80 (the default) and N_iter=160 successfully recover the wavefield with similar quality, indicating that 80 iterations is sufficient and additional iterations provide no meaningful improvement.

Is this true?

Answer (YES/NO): NO